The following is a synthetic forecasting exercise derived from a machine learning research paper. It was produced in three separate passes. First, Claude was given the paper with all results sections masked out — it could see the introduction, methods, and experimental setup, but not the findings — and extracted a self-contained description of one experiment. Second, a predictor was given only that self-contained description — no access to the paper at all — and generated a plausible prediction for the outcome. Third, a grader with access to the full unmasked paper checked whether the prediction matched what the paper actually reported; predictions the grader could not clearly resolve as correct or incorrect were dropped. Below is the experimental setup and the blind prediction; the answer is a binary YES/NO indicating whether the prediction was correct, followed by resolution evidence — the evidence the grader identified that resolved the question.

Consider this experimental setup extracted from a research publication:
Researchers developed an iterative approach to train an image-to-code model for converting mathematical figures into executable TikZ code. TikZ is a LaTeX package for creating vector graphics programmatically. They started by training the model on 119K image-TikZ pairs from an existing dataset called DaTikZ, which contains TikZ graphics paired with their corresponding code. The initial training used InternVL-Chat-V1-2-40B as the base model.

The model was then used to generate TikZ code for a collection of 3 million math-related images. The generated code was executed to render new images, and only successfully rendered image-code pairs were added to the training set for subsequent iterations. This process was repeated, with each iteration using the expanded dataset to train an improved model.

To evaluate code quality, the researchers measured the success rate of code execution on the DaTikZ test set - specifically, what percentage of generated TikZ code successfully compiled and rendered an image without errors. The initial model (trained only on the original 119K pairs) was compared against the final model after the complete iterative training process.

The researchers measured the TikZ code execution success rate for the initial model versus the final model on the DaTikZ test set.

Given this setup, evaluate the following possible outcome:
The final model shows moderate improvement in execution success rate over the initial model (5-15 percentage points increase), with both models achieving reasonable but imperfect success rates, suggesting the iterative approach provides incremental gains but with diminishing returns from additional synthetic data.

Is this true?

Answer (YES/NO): NO